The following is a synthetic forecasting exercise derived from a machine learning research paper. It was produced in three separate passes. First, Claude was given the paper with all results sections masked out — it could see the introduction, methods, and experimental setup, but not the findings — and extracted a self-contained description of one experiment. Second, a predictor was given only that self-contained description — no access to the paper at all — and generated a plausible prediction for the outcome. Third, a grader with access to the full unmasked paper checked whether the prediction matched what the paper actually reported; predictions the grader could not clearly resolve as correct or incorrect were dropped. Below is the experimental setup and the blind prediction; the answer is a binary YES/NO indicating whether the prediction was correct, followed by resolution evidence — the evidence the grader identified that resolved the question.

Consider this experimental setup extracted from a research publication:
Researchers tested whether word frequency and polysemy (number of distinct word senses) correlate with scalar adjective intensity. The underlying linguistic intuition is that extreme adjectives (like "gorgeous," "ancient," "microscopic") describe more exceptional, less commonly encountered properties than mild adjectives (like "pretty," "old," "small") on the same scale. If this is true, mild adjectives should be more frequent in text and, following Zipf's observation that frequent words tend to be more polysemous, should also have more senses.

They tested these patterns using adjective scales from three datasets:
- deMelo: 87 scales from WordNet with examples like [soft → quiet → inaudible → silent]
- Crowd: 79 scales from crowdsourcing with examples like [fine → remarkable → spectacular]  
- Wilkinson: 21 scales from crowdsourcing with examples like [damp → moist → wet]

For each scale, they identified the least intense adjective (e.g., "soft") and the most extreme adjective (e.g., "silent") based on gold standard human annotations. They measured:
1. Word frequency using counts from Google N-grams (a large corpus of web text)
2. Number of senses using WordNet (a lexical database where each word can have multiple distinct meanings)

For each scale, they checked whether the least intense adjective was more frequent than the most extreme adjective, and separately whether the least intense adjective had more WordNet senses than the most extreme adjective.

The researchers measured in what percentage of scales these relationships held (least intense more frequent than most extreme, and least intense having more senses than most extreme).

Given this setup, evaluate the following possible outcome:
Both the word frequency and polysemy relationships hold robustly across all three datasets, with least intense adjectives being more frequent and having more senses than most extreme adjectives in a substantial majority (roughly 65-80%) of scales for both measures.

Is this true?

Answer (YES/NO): YES